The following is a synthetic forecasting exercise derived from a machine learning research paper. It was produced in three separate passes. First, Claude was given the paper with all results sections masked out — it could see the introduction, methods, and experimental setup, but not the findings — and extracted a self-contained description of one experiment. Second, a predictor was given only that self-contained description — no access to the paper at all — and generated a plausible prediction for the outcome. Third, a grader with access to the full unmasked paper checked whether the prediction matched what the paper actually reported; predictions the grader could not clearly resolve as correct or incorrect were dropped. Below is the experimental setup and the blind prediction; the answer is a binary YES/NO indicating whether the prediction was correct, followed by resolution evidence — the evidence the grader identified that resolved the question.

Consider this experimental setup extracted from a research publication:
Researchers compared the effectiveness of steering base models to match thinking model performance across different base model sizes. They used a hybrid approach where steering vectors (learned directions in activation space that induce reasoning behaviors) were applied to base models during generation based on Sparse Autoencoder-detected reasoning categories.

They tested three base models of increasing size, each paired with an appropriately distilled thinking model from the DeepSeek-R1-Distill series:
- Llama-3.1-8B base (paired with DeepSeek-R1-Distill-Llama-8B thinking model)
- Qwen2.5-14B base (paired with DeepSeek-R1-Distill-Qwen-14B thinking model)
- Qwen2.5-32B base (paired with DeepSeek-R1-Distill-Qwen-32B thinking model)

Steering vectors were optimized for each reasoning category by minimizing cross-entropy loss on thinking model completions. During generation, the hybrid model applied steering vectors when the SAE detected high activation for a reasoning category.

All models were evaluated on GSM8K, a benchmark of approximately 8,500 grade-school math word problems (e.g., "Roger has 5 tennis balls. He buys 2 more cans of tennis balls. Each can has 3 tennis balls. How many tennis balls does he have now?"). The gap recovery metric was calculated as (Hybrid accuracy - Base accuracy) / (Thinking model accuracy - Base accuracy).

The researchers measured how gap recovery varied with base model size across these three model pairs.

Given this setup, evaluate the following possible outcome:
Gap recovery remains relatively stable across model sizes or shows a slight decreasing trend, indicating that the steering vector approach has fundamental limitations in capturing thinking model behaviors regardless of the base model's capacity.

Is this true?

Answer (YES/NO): NO